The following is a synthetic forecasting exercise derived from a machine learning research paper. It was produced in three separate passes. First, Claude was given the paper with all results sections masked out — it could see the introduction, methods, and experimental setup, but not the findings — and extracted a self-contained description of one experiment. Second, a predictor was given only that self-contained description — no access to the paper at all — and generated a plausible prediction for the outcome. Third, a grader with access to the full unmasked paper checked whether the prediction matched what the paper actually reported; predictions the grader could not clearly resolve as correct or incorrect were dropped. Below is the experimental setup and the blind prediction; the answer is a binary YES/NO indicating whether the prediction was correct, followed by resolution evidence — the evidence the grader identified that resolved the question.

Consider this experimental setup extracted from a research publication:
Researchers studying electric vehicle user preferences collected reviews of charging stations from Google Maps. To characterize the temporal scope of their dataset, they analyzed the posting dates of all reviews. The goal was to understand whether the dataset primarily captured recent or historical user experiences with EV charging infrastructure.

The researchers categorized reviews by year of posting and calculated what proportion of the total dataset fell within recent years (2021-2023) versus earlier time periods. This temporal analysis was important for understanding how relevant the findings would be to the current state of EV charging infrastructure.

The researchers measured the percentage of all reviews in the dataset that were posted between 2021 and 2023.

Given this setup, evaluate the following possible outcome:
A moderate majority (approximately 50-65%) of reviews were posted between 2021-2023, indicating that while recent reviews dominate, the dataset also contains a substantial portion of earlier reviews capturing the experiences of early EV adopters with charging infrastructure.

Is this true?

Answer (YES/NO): NO